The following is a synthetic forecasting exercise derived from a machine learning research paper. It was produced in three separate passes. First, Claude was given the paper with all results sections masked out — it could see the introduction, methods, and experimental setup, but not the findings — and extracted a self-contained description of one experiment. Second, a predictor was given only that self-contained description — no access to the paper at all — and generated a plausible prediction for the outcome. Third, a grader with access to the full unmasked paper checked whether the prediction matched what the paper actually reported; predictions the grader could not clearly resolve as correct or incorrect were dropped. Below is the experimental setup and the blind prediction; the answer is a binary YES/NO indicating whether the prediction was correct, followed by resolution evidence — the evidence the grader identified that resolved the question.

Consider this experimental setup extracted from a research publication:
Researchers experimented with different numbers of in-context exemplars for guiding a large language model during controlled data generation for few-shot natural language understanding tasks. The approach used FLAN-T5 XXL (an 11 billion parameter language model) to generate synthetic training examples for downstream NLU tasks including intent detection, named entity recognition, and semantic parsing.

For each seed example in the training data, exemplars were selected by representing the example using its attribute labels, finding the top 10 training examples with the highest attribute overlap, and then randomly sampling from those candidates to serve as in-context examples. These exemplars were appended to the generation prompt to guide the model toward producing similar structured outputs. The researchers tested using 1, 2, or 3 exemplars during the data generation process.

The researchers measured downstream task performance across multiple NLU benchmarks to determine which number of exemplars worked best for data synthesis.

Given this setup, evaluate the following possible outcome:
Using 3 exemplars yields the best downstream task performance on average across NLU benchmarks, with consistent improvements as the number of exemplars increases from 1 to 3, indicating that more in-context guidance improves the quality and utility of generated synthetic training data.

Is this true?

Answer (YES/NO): NO